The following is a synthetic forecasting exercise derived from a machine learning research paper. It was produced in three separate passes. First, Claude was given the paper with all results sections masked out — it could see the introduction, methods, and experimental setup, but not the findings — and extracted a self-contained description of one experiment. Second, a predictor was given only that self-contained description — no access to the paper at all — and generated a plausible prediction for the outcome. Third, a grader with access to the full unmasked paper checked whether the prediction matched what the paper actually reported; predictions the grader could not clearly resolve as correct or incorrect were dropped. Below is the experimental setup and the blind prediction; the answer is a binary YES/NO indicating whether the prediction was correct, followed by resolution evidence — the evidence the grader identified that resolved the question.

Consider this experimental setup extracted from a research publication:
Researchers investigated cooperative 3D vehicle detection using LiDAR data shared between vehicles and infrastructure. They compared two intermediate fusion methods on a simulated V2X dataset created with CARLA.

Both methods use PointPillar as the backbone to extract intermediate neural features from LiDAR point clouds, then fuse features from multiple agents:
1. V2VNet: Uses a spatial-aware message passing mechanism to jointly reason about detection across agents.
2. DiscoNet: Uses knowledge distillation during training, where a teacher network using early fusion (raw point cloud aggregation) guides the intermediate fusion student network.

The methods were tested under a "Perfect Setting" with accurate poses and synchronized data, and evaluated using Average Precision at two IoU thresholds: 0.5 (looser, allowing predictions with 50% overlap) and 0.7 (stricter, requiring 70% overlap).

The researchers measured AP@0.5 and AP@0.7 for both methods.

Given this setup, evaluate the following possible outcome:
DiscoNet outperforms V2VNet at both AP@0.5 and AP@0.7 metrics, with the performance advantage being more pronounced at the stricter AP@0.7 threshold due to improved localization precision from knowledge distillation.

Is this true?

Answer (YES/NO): NO